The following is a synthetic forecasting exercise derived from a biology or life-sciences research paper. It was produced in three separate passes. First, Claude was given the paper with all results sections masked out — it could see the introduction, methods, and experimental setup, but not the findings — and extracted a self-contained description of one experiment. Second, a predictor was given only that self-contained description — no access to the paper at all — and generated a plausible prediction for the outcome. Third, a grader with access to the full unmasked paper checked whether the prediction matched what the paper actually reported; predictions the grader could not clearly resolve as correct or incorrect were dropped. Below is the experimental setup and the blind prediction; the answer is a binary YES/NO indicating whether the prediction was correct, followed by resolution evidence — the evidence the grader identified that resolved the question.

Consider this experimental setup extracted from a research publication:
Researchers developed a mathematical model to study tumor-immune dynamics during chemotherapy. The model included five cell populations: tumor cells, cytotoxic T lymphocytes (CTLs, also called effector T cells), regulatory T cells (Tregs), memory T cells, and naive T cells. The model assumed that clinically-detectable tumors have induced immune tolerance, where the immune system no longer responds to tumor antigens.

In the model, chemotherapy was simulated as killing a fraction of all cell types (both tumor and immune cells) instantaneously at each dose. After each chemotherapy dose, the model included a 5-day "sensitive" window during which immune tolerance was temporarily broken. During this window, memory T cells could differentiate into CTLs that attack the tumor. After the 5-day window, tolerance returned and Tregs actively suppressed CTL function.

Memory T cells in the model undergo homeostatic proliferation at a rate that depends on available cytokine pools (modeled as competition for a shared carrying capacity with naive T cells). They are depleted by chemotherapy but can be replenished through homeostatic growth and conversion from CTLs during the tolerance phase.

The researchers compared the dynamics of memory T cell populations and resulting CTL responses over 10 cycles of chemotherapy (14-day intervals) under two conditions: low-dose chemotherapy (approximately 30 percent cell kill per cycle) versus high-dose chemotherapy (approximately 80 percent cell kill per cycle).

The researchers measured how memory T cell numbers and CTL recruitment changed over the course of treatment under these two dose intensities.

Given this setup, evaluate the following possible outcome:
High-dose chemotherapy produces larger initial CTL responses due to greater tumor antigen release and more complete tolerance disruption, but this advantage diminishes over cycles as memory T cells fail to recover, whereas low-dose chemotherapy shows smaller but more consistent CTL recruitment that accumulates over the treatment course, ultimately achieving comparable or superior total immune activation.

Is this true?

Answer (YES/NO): NO